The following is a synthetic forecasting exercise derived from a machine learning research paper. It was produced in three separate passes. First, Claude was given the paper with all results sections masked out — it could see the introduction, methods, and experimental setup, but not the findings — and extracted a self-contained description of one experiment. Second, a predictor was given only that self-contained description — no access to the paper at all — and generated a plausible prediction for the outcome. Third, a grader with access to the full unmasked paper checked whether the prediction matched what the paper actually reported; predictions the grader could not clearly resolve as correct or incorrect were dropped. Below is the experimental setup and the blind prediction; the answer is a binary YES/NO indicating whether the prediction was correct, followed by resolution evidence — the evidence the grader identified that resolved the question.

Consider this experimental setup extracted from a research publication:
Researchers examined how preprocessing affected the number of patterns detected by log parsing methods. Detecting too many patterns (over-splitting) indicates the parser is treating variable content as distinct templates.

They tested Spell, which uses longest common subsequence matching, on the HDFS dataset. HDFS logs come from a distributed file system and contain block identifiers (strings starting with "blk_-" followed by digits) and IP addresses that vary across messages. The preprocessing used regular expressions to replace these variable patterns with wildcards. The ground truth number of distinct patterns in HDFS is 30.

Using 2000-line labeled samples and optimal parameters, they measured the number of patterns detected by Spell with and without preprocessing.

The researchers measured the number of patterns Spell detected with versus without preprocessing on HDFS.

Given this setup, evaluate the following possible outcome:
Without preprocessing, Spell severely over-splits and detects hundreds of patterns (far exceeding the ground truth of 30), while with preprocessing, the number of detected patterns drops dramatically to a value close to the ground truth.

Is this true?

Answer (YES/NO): NO